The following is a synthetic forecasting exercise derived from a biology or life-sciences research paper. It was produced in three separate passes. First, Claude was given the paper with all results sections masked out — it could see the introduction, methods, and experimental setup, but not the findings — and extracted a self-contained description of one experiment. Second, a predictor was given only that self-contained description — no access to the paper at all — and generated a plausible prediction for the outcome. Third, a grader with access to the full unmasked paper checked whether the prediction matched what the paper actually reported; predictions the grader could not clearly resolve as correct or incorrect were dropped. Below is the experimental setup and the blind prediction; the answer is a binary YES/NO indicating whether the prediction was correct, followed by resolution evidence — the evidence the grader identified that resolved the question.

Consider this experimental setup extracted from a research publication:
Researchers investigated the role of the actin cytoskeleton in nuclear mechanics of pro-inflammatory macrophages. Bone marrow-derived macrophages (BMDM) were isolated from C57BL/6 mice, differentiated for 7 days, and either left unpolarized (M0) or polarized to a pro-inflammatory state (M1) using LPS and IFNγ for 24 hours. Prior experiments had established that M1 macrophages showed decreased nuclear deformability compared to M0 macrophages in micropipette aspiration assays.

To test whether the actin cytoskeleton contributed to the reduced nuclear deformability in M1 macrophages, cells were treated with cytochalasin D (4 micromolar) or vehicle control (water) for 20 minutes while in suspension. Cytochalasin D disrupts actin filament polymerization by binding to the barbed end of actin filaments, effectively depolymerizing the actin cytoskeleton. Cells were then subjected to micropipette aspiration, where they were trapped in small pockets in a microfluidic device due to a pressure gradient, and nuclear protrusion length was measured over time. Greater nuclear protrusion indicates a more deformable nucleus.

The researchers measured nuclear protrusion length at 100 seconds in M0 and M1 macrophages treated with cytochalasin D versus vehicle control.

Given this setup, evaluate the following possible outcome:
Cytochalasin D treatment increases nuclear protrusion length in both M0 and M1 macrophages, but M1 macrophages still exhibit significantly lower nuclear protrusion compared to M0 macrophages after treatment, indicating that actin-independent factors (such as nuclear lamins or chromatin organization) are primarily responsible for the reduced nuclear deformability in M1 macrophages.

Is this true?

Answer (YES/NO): YES